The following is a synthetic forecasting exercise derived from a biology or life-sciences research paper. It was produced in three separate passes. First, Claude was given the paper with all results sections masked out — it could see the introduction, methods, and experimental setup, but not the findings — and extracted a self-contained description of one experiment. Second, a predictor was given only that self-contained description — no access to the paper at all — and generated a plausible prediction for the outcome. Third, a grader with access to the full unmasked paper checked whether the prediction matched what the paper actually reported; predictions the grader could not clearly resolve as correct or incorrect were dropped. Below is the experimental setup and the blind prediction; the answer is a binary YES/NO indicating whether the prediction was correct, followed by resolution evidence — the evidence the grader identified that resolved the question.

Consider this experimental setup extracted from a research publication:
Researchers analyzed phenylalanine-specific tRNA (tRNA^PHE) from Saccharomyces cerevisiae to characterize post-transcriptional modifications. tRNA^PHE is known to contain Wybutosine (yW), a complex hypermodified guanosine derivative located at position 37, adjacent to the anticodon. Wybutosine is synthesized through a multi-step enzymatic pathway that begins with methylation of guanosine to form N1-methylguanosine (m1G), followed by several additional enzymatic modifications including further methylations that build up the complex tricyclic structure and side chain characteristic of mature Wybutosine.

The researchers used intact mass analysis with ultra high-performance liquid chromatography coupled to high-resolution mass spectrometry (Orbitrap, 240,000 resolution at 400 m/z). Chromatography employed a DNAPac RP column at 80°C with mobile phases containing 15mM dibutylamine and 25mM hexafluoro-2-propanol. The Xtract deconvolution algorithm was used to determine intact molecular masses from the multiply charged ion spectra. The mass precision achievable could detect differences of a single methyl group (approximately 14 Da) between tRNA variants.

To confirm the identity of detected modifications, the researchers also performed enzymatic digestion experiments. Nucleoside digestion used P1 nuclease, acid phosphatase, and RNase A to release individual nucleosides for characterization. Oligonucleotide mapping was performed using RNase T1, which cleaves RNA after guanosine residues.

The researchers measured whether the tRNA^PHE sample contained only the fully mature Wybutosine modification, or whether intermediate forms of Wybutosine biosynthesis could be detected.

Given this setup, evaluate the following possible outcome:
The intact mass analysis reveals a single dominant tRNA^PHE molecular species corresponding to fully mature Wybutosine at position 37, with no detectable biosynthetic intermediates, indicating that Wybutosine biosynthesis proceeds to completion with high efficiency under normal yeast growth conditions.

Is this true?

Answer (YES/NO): NO